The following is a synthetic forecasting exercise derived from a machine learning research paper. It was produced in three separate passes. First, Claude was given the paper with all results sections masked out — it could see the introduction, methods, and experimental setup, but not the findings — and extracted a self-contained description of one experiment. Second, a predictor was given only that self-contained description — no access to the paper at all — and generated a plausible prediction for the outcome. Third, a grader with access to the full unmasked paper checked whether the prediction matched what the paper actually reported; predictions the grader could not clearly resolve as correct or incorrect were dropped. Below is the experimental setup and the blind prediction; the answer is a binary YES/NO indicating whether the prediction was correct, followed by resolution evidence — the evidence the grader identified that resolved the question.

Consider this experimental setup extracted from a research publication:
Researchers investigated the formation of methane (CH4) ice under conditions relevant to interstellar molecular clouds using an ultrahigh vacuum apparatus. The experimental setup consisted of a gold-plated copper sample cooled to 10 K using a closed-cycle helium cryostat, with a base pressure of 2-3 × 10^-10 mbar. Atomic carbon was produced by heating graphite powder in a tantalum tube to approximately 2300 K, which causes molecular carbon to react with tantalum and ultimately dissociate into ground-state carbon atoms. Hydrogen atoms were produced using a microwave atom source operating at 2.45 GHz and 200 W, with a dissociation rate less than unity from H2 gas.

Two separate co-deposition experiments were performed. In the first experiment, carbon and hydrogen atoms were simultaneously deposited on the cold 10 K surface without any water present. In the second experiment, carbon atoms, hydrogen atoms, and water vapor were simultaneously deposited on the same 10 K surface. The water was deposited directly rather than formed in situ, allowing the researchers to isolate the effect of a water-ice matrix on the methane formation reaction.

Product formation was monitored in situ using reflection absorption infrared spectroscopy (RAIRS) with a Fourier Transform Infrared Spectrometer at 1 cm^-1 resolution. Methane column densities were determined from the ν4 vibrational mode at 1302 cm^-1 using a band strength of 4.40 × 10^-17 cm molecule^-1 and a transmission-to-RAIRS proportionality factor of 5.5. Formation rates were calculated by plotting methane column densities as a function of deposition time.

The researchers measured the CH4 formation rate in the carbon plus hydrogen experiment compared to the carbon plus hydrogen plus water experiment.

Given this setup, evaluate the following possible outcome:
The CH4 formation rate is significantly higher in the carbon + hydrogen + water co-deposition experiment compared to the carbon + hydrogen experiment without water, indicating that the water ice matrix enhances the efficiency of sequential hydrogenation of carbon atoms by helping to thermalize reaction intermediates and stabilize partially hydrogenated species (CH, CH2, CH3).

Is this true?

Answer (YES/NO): NO